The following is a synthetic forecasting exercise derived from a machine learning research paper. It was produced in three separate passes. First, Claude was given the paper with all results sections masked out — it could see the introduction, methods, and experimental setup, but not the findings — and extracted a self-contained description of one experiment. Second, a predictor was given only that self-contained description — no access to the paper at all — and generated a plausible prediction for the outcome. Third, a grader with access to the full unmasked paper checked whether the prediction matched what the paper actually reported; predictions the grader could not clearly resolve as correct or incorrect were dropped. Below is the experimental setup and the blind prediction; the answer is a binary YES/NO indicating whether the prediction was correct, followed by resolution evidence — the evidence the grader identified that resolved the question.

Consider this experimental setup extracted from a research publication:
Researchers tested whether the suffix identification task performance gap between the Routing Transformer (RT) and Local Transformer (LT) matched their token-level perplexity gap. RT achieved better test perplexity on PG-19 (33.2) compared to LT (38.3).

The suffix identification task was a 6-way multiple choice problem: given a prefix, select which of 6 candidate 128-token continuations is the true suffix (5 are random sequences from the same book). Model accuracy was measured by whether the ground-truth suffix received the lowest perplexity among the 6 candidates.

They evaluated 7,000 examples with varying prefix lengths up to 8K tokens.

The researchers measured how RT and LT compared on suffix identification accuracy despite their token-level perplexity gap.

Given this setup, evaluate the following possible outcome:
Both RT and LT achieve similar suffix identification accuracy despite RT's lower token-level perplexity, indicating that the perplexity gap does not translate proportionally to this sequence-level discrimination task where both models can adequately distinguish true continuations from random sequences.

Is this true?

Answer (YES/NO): NO